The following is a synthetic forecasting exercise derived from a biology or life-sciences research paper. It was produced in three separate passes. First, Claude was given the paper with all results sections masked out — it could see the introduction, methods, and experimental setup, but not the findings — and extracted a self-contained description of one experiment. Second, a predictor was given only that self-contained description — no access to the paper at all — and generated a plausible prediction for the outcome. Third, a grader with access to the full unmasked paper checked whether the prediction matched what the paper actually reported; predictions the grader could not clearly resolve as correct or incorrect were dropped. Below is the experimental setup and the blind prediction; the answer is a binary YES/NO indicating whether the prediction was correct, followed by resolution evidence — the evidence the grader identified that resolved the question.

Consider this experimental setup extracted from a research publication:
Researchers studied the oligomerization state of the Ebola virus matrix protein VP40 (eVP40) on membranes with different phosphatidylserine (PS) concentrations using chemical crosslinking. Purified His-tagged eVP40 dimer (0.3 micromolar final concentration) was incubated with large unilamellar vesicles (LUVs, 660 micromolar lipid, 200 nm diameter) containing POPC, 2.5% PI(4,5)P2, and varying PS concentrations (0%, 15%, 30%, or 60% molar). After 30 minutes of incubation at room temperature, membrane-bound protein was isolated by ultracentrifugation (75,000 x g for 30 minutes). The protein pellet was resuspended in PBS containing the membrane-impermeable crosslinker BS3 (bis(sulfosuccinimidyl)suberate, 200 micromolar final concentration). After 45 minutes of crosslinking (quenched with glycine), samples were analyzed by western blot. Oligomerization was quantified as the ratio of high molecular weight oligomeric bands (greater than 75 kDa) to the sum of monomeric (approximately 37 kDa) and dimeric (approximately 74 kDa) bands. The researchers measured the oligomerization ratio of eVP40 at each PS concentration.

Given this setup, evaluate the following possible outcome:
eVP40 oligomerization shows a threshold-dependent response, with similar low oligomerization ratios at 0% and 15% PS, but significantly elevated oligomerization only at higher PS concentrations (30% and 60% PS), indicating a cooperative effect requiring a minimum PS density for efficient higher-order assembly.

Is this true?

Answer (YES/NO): NO